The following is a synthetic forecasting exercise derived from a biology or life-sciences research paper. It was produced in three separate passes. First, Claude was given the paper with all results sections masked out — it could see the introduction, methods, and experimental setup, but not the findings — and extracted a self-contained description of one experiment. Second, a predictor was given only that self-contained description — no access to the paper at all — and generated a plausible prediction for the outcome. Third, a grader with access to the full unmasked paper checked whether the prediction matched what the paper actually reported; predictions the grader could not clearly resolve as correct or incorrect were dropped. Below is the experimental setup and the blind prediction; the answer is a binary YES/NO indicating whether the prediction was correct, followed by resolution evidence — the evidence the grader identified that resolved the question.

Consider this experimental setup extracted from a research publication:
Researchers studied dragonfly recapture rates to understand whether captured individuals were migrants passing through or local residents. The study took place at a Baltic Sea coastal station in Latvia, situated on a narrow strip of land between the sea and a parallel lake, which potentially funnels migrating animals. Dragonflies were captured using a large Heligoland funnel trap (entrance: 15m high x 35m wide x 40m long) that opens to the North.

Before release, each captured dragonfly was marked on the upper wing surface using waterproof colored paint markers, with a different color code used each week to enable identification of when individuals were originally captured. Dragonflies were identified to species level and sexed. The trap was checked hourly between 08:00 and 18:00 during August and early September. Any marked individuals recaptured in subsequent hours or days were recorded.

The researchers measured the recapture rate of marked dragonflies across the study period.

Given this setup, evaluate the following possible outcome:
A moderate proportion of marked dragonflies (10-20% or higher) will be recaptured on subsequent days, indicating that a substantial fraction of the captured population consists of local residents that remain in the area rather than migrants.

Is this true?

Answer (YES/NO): NO